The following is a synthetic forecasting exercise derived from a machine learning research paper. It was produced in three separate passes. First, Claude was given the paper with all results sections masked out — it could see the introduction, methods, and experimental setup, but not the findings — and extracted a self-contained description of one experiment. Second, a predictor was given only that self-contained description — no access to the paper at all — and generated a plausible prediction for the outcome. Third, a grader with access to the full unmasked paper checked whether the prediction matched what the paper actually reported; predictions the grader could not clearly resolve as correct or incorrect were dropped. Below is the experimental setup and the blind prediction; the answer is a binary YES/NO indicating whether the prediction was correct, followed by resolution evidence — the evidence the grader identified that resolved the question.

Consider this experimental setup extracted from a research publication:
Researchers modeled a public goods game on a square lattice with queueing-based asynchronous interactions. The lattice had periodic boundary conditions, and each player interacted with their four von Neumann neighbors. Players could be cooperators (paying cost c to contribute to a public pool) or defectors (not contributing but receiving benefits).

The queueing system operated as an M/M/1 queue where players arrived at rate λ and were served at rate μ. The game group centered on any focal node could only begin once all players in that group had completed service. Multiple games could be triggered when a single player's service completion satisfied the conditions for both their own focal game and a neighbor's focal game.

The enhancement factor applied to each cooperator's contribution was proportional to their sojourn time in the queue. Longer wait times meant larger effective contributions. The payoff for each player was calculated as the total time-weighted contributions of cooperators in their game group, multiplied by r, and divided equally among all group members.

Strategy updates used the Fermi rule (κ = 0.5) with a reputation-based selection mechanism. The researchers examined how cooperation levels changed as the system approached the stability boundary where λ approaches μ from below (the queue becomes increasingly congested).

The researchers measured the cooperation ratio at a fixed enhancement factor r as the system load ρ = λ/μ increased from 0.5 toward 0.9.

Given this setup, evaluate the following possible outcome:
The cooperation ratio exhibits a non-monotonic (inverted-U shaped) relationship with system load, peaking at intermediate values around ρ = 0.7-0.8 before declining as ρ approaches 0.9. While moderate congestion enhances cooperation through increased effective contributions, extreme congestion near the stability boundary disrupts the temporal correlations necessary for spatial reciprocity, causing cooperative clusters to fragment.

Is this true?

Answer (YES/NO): NO